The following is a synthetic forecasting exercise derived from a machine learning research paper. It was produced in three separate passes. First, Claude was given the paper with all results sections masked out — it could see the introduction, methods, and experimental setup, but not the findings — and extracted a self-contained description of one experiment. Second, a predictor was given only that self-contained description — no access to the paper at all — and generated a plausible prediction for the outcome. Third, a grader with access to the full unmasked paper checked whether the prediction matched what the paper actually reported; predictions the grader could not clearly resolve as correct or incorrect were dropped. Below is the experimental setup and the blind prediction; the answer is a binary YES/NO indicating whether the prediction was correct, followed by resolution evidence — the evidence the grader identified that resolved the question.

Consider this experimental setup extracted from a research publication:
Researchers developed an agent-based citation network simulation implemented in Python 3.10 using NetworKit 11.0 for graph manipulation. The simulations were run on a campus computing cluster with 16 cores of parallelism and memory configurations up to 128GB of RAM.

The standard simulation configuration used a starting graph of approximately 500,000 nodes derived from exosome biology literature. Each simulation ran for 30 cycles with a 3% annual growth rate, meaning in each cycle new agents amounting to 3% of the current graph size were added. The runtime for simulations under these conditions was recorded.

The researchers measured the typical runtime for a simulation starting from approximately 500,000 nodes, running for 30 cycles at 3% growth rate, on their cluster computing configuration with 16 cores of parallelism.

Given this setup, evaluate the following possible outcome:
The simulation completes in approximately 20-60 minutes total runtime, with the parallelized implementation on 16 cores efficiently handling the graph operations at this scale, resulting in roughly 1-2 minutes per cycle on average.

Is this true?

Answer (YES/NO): YES